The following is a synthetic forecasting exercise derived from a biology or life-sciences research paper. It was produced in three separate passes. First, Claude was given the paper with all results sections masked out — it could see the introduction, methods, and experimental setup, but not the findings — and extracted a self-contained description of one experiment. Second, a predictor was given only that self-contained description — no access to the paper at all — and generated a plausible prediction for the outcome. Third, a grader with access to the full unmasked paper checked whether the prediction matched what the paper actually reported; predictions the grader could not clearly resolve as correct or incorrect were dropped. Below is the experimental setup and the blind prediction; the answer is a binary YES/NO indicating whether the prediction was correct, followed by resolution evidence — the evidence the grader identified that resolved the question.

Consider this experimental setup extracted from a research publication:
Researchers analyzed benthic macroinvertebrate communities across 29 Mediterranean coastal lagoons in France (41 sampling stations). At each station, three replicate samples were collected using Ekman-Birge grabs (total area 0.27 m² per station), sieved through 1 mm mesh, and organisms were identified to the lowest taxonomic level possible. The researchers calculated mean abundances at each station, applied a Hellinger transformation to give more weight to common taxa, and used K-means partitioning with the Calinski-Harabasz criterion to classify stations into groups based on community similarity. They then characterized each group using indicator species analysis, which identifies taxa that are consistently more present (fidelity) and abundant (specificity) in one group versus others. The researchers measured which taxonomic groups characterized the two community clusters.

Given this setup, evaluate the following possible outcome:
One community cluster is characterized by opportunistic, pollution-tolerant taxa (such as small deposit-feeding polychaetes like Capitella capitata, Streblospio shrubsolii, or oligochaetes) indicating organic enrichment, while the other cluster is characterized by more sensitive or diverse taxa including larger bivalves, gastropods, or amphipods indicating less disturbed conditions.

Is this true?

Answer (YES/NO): NO